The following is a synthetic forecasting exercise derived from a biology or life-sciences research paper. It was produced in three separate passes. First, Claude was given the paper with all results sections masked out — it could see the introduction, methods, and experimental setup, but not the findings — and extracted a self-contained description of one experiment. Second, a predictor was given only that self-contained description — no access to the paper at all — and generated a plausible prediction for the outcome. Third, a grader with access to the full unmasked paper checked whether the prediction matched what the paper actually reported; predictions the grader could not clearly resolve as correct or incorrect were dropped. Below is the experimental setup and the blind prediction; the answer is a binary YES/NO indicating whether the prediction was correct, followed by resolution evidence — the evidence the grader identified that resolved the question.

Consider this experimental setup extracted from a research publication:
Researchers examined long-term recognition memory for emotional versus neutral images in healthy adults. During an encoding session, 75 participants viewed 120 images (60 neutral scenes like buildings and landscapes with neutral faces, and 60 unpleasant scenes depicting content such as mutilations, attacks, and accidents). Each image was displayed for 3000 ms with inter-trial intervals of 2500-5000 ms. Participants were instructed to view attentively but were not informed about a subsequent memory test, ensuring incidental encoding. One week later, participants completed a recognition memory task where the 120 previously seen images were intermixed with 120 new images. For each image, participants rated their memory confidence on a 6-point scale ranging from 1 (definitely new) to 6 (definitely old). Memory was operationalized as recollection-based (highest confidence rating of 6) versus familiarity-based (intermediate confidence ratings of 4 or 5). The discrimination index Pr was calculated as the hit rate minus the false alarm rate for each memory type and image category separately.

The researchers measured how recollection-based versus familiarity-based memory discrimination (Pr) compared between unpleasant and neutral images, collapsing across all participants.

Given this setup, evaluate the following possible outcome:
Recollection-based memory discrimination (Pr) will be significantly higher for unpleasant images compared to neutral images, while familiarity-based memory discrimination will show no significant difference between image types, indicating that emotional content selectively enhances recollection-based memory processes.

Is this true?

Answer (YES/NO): NO